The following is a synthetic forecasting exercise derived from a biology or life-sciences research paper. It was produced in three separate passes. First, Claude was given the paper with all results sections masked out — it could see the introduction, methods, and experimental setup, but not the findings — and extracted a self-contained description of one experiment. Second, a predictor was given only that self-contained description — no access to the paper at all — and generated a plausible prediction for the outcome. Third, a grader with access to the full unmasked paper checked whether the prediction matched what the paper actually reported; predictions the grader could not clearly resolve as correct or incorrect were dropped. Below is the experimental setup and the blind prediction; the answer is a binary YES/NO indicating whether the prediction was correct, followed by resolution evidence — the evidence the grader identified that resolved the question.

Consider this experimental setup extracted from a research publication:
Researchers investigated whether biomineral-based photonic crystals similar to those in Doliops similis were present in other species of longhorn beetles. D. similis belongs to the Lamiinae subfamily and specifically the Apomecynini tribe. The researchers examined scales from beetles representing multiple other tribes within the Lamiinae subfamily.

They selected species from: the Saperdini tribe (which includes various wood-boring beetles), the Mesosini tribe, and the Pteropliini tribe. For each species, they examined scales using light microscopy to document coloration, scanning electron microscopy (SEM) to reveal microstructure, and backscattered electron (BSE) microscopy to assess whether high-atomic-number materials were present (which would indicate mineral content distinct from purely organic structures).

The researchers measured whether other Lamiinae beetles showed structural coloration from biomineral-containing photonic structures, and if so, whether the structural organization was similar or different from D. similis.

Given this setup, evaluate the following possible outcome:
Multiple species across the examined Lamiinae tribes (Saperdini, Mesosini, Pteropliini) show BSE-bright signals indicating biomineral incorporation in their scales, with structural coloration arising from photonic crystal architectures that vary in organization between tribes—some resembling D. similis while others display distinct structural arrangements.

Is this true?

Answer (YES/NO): YES